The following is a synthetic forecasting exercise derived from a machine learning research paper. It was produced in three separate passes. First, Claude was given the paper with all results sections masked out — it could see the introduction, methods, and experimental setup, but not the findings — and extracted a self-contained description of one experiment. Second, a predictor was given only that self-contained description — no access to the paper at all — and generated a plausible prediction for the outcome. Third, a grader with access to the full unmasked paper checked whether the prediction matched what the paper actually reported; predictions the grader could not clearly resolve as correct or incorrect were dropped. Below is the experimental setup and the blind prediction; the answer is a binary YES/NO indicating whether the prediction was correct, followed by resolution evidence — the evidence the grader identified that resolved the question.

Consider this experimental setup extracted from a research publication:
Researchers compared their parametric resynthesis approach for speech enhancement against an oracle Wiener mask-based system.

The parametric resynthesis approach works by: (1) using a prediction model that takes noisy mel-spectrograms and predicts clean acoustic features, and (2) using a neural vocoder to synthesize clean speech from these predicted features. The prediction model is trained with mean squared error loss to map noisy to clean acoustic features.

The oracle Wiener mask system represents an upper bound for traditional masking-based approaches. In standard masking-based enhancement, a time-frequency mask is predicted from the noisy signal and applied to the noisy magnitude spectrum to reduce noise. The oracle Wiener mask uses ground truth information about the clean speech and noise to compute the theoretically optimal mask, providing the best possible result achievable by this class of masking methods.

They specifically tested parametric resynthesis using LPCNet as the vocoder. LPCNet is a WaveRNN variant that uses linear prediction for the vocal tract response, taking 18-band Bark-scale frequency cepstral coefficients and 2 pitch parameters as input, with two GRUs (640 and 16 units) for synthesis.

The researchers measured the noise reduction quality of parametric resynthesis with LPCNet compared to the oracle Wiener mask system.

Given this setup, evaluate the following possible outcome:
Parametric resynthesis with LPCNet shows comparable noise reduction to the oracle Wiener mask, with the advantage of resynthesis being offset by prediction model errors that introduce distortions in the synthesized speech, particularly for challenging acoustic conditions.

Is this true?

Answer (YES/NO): NO